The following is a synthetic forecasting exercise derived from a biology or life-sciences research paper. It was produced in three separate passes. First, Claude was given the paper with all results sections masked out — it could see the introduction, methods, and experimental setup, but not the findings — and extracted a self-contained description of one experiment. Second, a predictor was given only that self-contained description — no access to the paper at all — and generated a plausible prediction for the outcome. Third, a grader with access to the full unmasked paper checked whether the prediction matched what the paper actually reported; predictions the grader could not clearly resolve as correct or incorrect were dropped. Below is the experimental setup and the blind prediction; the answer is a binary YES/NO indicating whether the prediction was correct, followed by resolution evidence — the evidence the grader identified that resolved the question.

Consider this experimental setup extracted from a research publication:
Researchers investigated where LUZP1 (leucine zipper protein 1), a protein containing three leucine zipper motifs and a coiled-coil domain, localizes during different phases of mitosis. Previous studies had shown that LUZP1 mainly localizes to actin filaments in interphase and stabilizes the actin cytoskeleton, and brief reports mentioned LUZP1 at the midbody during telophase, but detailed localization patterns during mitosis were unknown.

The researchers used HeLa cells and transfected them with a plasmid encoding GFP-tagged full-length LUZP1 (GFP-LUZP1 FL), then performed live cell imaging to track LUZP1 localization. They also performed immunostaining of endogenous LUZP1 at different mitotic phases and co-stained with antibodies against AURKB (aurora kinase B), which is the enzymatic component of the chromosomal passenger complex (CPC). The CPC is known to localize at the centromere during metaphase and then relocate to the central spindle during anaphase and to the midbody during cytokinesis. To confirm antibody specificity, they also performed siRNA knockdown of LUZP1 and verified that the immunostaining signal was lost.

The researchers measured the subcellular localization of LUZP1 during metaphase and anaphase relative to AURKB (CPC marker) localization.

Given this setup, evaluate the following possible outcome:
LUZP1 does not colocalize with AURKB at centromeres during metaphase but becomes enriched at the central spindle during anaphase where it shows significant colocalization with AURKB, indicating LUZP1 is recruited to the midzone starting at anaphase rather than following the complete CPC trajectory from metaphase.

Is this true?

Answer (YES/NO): NO